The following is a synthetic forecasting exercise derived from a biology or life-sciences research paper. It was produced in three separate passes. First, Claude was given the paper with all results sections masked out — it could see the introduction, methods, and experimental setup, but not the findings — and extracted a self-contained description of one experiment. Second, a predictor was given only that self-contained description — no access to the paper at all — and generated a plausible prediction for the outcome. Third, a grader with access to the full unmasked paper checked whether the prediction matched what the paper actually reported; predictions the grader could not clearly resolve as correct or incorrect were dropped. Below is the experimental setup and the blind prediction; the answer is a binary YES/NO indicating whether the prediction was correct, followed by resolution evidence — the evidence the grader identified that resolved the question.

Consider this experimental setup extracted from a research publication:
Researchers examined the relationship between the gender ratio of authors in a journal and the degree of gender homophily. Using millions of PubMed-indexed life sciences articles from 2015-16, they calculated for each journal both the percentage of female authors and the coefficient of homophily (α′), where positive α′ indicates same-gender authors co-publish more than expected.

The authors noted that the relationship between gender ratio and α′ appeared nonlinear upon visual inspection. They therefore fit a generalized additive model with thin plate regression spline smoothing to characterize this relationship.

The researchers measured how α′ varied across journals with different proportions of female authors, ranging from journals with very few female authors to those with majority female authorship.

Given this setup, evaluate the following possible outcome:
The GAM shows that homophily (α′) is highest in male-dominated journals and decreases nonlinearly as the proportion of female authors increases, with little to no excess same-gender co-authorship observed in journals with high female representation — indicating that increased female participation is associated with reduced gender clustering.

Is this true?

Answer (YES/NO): NO